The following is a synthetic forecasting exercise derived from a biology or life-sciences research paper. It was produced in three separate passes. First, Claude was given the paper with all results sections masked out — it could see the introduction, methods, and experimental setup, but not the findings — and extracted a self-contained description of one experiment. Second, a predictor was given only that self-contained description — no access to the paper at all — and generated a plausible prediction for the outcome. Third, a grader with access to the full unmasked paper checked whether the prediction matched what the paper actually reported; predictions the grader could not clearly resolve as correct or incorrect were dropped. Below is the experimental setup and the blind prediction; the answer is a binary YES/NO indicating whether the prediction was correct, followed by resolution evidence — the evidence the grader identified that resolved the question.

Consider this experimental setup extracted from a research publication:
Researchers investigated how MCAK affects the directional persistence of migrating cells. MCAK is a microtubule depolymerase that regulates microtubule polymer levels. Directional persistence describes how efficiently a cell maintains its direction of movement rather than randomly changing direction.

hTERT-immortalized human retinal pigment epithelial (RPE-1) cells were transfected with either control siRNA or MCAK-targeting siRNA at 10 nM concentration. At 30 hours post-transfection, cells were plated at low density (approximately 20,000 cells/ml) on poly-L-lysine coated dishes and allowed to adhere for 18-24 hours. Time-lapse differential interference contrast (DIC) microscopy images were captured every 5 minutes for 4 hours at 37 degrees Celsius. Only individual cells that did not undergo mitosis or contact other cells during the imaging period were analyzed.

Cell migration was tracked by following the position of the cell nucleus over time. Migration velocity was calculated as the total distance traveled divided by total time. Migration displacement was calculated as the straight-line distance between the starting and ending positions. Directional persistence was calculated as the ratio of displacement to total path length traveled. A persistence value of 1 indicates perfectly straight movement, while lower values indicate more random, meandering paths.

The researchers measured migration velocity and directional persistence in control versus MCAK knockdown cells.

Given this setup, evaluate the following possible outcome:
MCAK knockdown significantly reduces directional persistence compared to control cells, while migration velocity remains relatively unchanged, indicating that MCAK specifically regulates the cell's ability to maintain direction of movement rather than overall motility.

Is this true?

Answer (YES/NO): NO